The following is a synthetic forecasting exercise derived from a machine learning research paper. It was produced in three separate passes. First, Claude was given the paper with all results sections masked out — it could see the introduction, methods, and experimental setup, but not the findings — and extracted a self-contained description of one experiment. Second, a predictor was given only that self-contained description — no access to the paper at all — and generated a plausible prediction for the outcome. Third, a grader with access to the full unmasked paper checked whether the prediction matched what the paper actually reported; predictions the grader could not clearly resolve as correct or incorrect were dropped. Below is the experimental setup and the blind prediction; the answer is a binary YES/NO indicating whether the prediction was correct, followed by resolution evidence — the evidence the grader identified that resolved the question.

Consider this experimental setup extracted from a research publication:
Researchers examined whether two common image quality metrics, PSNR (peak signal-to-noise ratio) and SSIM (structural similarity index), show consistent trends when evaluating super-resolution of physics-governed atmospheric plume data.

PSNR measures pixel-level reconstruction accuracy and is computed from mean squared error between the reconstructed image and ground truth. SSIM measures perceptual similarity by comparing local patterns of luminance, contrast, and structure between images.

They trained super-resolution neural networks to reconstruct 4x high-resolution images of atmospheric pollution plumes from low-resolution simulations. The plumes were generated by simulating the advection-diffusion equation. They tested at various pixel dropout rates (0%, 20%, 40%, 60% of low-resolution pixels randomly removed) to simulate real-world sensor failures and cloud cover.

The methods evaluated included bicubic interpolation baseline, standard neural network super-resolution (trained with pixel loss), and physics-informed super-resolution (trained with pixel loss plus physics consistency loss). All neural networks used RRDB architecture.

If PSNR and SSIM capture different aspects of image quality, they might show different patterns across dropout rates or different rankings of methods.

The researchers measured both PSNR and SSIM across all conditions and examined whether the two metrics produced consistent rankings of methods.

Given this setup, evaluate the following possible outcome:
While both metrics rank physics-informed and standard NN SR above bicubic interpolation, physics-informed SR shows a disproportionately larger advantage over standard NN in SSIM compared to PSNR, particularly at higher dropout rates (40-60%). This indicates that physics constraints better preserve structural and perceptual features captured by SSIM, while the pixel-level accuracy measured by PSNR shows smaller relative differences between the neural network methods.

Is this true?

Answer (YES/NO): NO